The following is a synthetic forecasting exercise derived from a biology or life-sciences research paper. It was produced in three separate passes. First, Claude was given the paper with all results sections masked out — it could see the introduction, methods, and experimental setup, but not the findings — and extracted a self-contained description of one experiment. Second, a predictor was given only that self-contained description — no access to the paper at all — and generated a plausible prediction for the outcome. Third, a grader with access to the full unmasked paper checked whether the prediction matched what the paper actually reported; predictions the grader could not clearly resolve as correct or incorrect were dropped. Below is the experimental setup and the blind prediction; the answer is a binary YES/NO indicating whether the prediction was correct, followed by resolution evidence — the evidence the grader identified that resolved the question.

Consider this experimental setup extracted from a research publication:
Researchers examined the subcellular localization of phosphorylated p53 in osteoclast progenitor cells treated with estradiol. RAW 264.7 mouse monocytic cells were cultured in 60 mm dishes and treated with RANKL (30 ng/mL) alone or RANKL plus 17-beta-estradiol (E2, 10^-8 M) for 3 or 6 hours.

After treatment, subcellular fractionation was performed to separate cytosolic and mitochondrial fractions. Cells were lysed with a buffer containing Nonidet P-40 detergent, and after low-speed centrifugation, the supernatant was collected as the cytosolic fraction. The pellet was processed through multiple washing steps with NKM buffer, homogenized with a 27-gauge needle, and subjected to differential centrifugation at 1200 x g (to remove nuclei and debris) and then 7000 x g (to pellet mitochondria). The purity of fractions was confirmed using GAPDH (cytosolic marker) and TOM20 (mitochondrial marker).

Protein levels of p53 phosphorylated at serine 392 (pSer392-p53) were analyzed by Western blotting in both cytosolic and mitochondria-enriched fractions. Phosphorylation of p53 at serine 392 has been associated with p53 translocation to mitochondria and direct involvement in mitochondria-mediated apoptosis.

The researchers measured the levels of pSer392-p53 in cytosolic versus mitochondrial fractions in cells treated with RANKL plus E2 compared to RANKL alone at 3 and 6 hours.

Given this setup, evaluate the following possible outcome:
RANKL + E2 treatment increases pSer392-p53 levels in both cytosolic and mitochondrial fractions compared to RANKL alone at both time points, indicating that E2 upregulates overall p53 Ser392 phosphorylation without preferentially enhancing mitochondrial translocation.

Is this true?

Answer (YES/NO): NO